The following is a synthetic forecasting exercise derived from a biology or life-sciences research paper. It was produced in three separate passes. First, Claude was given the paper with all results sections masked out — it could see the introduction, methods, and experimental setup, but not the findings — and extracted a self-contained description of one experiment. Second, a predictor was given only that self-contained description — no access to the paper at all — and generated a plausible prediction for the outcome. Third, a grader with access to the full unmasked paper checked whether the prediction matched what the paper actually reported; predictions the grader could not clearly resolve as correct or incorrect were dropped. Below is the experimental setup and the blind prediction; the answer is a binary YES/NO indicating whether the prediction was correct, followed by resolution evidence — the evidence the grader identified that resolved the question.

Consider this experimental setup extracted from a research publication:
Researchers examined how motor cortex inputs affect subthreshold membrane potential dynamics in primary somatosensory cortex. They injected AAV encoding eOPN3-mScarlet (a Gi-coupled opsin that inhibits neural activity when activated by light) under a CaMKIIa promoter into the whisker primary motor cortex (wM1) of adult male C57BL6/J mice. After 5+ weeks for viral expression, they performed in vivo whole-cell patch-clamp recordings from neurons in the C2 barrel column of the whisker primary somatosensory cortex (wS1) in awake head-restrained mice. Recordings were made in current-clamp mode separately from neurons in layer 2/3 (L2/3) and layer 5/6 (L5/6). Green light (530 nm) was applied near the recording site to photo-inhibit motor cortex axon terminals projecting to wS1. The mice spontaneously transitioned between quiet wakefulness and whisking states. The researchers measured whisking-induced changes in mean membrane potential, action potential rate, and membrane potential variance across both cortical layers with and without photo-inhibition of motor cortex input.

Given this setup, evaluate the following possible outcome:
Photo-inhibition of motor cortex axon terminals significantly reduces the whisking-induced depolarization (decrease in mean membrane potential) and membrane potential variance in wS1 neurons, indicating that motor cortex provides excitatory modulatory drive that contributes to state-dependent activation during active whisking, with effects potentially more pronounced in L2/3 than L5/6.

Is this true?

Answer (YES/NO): NO